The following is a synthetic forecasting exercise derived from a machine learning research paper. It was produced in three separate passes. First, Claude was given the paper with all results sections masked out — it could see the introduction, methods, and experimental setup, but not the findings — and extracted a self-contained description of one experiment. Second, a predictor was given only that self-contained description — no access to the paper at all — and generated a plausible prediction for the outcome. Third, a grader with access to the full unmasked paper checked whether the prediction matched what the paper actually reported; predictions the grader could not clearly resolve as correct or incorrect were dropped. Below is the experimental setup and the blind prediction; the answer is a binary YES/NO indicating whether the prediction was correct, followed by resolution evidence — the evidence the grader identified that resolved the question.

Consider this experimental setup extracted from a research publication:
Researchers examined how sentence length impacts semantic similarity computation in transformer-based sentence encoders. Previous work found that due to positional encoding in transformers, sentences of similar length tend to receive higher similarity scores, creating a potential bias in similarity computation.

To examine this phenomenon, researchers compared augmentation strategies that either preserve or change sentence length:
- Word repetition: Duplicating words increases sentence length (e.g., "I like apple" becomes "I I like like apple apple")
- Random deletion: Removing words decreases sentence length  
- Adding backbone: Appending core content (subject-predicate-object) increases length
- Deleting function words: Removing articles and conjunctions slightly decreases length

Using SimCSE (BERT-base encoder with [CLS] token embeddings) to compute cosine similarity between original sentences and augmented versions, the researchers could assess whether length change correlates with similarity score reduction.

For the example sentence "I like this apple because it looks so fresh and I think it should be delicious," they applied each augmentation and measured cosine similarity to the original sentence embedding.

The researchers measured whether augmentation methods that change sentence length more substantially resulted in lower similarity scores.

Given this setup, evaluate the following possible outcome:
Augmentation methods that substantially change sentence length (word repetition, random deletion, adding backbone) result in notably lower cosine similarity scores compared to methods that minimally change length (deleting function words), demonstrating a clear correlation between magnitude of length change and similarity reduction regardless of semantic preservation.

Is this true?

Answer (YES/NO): NO